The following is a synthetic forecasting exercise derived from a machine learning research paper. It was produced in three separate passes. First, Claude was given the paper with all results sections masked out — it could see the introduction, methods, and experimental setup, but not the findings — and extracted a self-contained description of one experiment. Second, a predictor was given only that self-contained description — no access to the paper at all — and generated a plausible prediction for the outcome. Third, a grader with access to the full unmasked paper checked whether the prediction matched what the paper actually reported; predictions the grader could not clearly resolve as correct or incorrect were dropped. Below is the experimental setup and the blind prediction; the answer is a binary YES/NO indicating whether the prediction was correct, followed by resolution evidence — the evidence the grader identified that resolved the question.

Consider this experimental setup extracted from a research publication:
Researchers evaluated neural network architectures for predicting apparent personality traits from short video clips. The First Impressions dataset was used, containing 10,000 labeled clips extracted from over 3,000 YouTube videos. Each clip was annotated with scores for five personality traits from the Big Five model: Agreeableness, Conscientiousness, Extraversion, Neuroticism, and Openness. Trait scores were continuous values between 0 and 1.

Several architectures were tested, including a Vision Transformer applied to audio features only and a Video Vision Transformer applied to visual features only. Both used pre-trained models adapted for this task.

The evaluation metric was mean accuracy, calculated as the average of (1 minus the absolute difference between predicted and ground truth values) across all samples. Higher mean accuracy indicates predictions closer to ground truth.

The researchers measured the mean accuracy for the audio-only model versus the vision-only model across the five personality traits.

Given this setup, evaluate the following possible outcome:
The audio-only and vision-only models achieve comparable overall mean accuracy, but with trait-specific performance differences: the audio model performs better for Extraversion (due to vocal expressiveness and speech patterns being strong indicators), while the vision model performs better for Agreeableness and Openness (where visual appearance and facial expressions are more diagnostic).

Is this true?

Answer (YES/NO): NO